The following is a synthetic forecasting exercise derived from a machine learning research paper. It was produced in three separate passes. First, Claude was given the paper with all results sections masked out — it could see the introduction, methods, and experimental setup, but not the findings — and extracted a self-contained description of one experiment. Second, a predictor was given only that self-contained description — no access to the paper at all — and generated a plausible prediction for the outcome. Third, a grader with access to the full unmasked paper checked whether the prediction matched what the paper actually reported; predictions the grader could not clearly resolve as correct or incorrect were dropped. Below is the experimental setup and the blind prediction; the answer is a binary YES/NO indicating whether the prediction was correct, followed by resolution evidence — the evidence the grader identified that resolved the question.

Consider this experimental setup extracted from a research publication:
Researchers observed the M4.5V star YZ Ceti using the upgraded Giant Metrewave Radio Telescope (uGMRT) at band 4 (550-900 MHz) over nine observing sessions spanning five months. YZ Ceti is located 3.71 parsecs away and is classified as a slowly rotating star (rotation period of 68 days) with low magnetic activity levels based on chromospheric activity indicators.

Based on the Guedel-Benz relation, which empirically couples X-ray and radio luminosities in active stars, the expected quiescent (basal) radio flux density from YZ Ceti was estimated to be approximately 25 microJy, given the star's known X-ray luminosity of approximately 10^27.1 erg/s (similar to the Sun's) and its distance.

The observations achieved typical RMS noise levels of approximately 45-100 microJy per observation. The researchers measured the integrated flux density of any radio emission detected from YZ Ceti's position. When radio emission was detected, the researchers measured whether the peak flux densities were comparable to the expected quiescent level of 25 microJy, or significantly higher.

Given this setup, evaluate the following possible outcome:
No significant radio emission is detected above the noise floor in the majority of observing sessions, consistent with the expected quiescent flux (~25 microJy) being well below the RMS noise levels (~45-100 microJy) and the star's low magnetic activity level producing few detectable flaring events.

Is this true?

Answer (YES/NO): YES